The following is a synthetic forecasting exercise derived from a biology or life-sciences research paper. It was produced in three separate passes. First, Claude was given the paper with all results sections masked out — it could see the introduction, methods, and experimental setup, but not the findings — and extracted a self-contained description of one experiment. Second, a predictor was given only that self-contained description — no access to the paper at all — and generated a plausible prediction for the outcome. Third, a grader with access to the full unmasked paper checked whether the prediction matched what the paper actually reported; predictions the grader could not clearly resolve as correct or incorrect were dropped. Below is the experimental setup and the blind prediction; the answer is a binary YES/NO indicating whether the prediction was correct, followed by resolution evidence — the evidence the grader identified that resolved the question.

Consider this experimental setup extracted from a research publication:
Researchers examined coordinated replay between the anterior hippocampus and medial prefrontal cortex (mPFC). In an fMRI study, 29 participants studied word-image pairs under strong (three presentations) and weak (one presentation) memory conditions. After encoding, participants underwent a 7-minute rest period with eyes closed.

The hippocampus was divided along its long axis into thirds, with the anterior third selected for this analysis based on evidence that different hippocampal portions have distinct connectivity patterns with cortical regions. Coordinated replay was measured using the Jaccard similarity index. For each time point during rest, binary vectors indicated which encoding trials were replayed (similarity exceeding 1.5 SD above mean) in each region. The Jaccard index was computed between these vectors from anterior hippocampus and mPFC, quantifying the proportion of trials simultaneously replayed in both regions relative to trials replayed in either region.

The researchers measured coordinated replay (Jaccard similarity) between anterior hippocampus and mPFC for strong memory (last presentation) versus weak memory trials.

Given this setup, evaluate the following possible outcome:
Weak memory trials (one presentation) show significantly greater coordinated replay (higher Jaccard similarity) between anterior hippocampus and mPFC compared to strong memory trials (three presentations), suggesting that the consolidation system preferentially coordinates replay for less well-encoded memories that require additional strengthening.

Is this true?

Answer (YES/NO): NO